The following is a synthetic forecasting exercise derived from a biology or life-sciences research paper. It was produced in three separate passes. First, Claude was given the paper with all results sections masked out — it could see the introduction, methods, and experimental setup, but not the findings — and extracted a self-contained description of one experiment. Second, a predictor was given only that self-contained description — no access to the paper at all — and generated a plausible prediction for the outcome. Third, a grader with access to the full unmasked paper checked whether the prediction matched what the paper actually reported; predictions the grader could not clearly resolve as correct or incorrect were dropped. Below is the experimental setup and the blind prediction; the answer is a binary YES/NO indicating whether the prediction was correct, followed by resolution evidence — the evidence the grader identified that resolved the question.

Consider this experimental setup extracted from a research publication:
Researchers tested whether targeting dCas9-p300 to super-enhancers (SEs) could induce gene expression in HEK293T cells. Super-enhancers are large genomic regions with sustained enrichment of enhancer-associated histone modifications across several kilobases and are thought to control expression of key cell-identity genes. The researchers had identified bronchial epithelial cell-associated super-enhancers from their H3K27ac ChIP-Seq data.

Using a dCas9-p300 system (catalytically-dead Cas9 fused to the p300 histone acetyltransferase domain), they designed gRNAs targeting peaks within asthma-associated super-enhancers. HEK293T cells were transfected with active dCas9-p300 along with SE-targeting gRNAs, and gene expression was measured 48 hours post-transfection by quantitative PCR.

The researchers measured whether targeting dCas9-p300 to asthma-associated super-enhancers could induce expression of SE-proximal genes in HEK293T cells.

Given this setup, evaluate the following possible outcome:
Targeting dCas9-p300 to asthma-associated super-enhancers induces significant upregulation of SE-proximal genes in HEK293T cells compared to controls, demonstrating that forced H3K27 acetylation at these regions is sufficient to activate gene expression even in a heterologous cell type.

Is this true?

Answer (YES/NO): NO